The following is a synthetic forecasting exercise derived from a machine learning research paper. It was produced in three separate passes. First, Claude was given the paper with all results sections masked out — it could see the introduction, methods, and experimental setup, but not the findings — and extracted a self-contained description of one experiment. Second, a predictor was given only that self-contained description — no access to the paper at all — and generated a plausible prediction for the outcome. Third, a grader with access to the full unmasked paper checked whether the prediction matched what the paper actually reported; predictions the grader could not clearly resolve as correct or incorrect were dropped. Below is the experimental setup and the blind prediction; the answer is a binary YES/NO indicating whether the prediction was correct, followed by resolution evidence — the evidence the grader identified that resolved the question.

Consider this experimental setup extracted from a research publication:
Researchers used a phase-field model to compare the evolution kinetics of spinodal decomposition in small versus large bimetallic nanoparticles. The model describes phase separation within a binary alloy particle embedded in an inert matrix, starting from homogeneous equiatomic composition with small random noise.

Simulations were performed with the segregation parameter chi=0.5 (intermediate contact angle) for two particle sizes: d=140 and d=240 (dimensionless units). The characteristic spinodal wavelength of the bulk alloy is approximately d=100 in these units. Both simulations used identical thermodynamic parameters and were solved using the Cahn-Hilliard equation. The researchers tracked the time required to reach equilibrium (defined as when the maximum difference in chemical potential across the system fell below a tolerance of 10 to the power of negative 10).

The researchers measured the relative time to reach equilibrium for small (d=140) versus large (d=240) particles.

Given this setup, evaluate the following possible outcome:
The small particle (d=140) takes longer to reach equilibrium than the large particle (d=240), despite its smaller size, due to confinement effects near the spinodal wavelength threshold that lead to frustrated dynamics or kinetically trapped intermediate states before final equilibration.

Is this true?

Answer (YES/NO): NO